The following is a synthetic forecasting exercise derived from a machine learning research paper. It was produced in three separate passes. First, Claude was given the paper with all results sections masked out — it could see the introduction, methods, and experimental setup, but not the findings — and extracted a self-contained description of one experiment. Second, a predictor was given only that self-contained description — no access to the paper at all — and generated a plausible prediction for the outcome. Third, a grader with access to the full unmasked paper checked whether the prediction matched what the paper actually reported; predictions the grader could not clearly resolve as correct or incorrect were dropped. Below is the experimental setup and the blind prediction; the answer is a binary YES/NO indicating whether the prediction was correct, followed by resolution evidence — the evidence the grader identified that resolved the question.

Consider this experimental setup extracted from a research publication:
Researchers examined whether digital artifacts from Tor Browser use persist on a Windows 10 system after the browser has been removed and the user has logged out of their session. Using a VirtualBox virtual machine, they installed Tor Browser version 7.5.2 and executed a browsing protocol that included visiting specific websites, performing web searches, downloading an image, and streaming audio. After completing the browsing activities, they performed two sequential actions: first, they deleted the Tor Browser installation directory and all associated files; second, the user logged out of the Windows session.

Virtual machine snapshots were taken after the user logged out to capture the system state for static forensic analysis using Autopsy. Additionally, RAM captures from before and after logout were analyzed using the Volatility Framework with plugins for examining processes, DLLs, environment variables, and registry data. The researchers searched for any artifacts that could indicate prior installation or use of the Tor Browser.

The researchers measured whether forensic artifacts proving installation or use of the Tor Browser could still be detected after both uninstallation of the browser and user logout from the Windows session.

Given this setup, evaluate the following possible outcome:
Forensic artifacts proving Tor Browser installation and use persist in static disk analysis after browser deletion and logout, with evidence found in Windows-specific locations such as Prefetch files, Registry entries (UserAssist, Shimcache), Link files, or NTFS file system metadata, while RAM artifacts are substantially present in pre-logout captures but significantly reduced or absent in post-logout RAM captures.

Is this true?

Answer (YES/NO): NO